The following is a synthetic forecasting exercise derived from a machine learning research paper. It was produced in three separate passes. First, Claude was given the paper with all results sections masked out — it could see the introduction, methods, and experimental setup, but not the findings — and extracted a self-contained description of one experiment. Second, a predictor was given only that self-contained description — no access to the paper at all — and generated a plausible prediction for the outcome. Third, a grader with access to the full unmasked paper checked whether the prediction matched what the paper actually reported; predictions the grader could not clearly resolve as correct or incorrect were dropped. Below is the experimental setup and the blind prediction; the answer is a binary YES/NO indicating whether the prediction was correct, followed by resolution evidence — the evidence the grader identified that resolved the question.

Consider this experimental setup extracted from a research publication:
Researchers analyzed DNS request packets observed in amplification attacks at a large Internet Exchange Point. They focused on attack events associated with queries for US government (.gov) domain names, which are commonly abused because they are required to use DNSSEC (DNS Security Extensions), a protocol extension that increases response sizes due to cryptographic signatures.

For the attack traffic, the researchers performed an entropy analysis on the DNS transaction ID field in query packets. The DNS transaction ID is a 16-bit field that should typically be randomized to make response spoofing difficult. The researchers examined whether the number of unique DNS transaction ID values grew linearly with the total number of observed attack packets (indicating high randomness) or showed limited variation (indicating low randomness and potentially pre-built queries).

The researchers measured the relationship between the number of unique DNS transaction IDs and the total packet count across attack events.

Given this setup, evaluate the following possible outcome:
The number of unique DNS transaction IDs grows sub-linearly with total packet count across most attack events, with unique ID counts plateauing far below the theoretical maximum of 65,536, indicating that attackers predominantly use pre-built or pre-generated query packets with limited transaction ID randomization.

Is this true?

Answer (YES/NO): YES